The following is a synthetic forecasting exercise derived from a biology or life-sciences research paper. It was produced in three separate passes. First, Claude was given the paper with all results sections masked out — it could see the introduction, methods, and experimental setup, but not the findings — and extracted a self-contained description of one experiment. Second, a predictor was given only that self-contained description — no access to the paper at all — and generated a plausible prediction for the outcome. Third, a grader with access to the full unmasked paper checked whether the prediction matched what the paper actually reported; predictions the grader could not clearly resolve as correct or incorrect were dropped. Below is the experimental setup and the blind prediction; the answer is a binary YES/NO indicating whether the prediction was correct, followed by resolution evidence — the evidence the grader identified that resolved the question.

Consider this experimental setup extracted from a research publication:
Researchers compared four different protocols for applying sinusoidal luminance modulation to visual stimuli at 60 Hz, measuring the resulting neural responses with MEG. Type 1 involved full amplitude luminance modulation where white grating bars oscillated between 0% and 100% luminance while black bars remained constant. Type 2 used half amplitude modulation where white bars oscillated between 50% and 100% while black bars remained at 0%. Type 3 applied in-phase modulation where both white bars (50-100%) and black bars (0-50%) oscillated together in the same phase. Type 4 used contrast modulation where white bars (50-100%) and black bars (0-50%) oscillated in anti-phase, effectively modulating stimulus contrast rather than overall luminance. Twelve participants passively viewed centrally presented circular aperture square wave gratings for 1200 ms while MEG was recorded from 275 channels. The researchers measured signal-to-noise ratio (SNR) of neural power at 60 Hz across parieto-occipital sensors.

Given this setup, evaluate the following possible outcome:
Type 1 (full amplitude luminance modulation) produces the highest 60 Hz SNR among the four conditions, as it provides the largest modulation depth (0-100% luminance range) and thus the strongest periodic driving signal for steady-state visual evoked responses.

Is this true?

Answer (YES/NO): NO